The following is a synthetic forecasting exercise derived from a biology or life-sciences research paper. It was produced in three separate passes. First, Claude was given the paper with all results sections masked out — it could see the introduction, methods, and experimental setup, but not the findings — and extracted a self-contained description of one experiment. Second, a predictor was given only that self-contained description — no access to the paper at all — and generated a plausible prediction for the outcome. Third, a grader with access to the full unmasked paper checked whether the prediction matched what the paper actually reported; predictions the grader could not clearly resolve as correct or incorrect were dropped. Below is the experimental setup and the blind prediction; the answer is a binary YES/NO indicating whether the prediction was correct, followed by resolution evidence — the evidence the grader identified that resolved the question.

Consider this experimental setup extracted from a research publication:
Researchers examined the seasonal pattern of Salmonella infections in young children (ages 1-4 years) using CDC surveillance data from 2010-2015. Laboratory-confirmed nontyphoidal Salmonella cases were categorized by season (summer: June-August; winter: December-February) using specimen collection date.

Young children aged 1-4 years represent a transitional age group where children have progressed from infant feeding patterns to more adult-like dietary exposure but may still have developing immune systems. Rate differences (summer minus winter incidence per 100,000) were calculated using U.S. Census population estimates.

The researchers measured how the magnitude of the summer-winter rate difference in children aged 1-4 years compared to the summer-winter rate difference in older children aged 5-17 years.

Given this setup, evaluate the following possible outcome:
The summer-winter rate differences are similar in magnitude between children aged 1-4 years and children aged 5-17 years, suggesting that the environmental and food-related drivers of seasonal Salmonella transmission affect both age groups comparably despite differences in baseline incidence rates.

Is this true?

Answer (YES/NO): NO